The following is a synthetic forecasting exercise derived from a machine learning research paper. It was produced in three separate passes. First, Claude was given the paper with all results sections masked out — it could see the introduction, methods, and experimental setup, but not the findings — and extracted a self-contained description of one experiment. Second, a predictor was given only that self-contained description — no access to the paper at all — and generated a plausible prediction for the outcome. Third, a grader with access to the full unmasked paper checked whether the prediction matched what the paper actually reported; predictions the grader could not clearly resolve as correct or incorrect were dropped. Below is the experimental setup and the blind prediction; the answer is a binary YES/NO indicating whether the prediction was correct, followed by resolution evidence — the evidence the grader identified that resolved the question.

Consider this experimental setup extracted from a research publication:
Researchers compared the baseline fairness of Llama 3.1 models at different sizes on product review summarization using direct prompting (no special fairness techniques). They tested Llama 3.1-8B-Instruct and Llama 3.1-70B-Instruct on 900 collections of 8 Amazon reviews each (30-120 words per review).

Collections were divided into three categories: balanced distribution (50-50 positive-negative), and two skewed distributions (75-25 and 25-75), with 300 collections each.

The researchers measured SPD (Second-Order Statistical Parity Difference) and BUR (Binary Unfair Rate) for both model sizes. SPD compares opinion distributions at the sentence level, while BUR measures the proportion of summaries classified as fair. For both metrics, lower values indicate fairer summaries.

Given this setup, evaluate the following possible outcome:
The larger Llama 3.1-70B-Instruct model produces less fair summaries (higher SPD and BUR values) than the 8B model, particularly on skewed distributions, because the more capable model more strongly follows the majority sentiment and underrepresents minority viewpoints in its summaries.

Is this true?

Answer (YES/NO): NO